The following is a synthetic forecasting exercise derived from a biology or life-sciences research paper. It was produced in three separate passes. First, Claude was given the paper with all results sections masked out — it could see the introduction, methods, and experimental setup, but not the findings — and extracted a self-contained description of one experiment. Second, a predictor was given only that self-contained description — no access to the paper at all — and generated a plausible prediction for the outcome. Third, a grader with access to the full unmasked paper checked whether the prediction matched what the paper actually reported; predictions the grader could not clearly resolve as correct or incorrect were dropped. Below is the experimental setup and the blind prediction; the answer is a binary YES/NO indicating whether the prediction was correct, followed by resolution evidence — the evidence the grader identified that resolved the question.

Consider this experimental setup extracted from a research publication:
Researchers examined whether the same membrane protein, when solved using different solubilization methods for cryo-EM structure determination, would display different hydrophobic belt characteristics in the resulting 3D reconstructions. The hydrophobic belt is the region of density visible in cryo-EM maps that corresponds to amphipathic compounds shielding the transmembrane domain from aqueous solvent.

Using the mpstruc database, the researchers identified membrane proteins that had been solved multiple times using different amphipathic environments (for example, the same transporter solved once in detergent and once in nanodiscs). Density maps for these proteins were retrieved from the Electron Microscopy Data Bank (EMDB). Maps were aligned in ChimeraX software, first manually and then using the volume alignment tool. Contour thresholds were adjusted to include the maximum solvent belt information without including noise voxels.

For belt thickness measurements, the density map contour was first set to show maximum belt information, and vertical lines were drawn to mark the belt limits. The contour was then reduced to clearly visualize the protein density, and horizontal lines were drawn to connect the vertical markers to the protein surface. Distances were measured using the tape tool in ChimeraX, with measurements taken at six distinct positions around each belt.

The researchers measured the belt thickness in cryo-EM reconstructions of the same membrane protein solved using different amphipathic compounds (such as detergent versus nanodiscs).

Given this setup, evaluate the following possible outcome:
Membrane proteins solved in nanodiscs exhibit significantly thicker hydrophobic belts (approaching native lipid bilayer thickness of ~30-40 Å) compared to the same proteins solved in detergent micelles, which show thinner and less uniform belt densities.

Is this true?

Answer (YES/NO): NO